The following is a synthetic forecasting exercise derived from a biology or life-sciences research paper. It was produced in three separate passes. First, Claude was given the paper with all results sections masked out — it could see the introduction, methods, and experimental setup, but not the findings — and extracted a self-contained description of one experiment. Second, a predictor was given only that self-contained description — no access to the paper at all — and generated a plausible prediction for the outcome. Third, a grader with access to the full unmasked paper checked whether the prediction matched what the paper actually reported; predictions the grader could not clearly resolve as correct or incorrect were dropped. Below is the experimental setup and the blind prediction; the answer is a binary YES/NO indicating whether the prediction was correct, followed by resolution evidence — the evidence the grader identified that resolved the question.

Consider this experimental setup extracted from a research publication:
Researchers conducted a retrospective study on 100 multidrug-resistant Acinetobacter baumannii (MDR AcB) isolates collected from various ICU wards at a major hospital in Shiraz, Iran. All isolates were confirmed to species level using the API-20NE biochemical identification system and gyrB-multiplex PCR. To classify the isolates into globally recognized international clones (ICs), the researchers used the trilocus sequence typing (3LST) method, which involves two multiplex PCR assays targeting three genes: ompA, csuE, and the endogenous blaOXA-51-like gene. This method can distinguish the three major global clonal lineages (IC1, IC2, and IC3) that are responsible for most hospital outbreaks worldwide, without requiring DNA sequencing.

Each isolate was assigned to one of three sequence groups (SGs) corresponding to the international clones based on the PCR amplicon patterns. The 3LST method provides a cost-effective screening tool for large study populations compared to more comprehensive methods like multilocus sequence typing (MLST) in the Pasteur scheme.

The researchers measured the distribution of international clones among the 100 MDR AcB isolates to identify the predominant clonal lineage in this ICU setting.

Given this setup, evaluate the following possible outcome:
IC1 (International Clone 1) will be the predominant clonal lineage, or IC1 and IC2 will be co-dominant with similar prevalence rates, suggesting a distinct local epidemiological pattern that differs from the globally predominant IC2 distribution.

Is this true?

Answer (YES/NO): NO